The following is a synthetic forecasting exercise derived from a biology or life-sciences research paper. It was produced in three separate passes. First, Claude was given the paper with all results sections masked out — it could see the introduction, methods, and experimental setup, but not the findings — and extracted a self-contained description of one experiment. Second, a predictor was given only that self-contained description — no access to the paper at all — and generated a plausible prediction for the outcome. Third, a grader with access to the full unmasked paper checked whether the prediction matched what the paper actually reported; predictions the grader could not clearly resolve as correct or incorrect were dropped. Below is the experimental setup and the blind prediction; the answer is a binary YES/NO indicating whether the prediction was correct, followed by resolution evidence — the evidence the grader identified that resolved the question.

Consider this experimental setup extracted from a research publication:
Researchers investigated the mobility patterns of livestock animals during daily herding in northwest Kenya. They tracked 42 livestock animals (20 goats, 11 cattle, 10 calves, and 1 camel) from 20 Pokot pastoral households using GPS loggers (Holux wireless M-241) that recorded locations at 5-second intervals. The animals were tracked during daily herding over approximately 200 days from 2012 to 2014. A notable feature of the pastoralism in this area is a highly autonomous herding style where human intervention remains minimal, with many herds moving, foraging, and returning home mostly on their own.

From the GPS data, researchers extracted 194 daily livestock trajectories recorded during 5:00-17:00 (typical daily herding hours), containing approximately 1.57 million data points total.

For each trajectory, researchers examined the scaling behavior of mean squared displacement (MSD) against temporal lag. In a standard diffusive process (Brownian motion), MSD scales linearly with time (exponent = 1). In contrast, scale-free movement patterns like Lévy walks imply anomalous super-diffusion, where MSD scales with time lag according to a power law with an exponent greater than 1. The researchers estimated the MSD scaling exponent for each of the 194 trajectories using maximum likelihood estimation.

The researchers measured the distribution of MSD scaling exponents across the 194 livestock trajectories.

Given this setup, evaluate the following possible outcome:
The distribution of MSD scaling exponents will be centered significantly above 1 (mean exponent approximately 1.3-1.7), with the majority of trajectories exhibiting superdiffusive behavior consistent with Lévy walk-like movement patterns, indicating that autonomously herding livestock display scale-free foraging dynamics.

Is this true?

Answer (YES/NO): NO